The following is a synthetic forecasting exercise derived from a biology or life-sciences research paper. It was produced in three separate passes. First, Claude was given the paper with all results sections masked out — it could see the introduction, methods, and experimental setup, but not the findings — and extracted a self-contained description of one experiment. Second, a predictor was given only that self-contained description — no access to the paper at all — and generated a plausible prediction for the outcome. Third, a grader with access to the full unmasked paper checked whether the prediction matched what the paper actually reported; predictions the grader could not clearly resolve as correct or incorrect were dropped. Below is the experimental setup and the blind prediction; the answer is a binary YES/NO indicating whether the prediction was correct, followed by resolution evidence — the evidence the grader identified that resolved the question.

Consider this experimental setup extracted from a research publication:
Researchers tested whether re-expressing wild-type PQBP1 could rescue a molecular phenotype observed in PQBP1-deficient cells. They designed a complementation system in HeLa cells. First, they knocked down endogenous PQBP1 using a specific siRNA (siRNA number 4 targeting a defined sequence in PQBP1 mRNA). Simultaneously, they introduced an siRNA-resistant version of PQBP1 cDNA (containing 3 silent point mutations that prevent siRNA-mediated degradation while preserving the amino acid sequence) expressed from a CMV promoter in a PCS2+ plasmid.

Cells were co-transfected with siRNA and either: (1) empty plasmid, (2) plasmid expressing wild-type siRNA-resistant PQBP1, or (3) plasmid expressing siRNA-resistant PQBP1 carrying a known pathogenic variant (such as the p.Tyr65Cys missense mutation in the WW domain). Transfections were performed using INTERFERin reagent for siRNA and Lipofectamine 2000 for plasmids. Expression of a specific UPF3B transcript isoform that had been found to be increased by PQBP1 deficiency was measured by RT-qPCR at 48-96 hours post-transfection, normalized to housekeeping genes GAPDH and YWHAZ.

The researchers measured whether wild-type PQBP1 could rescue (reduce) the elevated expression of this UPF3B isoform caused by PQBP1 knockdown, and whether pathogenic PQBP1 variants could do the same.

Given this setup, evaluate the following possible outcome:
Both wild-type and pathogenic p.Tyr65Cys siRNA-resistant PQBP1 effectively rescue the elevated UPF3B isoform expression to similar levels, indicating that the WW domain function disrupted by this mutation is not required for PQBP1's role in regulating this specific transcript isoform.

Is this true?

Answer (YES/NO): YES